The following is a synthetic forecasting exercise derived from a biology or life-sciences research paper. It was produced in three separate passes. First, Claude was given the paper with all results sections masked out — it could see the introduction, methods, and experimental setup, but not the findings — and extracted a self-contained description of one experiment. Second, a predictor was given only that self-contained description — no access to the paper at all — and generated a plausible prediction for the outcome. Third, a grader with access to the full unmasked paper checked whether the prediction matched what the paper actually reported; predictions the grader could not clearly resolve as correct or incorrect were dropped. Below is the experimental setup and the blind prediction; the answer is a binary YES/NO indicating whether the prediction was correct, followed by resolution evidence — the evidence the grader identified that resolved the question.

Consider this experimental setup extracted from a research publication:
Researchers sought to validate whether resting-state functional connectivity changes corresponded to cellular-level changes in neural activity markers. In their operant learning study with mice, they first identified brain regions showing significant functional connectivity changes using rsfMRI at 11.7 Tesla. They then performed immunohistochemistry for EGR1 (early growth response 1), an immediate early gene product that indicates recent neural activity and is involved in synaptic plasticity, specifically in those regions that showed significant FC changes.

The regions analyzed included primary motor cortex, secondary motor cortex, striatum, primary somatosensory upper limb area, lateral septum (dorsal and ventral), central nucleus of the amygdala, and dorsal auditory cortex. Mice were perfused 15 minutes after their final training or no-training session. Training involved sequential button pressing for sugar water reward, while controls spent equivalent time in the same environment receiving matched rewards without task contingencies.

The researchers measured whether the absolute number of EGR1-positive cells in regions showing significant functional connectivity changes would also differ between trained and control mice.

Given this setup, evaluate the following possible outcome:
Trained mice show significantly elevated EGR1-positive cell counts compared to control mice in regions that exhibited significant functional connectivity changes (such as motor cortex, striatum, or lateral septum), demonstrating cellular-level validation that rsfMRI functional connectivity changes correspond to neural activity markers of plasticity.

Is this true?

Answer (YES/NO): NO